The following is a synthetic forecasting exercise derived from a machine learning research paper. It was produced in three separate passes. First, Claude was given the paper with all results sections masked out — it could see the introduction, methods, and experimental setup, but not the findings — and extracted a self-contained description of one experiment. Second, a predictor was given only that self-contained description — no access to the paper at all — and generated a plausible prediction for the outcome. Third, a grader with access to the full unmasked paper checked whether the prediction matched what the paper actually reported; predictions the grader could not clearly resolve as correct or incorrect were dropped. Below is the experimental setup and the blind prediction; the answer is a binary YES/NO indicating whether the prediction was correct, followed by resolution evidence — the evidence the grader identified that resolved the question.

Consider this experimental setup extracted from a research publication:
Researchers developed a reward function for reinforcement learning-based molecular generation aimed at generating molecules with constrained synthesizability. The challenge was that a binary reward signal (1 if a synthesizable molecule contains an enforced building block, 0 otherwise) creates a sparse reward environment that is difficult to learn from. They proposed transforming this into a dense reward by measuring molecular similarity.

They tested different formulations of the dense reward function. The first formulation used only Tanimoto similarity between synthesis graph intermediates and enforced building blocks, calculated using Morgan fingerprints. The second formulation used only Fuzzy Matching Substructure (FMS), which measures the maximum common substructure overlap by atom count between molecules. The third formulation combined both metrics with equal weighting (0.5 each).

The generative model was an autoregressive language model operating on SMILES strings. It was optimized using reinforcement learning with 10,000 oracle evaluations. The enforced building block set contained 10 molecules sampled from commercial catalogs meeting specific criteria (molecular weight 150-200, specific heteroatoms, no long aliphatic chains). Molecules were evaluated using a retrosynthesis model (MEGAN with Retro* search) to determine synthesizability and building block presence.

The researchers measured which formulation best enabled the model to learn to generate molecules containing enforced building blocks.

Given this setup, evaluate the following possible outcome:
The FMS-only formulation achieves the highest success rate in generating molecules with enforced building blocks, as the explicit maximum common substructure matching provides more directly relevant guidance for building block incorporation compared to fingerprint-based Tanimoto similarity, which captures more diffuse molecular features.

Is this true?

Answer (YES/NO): NO